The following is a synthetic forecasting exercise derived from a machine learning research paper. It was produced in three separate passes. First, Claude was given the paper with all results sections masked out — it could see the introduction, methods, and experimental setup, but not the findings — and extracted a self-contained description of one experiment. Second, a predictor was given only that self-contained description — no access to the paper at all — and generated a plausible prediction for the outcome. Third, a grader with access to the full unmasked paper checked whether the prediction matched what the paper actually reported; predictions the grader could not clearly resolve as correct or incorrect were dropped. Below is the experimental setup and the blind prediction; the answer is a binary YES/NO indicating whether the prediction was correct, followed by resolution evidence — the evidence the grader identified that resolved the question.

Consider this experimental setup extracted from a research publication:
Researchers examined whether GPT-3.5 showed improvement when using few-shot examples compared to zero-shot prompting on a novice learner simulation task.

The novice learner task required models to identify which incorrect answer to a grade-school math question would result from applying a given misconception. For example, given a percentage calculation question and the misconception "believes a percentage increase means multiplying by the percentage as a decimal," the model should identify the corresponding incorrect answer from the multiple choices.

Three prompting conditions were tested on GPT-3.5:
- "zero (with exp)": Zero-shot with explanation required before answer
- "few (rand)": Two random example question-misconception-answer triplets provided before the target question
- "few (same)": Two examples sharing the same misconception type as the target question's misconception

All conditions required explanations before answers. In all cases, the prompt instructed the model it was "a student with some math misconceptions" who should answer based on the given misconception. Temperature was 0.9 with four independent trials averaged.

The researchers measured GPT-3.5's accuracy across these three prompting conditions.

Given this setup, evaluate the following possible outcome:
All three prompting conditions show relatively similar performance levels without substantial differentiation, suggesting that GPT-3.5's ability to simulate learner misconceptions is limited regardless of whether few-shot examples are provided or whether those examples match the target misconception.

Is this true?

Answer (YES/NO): NO